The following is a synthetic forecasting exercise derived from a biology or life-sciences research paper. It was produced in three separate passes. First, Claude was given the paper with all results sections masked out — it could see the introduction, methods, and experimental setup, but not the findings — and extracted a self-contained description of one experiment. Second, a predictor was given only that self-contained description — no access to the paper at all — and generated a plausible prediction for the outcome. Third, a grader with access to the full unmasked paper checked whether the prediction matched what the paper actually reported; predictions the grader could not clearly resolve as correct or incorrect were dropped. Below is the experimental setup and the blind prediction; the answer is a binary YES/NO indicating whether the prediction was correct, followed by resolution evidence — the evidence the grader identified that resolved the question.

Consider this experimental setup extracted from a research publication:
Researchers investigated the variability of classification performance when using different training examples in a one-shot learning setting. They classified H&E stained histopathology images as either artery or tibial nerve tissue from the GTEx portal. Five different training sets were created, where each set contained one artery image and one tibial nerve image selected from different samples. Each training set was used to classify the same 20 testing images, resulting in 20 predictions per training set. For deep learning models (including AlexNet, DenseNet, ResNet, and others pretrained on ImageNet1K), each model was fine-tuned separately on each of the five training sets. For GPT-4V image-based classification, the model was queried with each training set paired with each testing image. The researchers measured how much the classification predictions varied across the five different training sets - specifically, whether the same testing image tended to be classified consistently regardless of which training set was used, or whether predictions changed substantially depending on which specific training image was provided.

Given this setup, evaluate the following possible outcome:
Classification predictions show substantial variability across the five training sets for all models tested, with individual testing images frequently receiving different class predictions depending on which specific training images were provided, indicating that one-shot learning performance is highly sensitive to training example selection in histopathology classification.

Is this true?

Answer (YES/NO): NO